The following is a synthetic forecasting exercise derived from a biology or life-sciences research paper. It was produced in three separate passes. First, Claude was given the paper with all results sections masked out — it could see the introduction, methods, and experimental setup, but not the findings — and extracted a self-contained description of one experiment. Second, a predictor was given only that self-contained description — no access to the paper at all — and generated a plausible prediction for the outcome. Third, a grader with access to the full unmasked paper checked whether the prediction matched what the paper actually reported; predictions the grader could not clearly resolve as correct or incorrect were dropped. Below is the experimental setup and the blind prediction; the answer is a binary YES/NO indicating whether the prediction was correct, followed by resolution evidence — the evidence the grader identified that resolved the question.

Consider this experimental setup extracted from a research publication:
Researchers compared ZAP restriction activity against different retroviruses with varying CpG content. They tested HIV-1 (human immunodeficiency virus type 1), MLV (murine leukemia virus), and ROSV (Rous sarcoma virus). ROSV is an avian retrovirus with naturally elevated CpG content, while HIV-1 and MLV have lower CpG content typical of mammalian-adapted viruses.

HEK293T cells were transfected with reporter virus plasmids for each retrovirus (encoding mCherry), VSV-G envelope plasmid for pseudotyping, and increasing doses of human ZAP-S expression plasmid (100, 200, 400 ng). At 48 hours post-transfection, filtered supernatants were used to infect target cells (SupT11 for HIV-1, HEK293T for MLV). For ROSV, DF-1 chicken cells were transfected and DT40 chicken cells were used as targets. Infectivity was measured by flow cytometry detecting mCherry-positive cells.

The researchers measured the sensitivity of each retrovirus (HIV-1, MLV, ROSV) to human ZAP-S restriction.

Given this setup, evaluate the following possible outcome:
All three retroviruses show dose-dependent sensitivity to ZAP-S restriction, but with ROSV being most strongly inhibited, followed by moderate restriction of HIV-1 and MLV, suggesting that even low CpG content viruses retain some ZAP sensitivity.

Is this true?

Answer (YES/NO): NO